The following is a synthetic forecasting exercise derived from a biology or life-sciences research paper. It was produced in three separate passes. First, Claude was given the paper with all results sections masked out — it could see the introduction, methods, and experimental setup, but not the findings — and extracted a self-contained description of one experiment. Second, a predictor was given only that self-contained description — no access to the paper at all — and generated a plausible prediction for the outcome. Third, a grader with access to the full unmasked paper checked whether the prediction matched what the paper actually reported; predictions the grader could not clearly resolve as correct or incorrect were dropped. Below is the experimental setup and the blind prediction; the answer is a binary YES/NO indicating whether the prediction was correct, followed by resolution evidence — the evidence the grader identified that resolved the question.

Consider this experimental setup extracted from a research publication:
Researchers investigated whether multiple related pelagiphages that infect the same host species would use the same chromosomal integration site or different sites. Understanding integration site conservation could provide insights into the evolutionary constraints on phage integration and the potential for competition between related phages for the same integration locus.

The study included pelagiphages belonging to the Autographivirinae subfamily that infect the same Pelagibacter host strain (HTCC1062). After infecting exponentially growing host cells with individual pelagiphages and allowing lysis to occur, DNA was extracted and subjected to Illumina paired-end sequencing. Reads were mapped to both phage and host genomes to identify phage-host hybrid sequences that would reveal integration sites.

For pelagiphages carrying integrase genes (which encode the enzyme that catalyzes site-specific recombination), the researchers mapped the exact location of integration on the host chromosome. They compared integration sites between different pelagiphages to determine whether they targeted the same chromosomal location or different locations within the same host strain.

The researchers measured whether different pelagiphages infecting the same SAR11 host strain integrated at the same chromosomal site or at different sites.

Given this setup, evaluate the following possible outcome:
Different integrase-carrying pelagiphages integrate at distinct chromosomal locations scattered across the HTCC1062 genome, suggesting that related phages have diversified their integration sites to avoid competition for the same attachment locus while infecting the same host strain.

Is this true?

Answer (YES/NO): NO